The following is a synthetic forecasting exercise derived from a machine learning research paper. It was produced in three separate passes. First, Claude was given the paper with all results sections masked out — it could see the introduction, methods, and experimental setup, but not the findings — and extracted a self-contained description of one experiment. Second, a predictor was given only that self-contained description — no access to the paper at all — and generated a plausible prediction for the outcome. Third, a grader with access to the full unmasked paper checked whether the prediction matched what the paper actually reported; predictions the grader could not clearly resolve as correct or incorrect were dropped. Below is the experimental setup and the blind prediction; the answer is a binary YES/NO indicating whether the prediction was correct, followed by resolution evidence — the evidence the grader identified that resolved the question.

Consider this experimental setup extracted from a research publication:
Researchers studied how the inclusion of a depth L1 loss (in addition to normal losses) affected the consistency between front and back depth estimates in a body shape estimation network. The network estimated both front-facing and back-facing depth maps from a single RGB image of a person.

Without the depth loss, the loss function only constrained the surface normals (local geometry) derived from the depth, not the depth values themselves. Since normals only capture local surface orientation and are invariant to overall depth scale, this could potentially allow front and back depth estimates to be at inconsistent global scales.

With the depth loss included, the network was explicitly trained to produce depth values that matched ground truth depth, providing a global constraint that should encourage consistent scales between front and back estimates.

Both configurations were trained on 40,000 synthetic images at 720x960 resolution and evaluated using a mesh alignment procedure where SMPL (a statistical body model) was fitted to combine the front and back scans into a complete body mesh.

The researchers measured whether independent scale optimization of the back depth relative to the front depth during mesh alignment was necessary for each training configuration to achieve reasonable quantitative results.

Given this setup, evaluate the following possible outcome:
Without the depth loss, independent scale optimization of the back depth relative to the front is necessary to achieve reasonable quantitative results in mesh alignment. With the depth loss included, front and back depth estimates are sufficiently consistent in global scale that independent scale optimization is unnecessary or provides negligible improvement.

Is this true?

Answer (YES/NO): YES